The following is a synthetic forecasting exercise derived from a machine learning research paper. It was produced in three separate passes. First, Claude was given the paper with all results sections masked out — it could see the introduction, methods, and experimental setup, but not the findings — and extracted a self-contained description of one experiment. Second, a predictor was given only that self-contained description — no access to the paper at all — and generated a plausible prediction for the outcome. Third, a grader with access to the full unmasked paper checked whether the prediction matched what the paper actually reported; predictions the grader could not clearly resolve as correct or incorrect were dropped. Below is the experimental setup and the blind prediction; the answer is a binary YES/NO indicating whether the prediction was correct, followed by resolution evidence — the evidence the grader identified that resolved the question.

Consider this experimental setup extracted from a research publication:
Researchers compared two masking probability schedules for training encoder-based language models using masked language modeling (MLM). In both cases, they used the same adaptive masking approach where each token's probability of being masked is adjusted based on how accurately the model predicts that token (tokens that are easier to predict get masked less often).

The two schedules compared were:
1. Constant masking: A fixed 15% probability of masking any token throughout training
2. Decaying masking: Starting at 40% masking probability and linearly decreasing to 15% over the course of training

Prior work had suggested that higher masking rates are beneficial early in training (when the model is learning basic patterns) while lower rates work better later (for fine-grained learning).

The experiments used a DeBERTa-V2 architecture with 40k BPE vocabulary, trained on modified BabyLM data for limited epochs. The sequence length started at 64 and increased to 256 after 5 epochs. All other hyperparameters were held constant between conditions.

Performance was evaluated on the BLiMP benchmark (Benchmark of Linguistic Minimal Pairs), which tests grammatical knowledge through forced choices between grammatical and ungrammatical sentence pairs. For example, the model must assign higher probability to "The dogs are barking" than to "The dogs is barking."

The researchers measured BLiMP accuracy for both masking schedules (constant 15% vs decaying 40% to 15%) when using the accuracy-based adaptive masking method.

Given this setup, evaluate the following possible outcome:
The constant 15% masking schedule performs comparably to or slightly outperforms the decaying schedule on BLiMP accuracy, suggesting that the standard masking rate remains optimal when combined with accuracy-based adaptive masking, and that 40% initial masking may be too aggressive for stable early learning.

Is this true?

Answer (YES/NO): NO